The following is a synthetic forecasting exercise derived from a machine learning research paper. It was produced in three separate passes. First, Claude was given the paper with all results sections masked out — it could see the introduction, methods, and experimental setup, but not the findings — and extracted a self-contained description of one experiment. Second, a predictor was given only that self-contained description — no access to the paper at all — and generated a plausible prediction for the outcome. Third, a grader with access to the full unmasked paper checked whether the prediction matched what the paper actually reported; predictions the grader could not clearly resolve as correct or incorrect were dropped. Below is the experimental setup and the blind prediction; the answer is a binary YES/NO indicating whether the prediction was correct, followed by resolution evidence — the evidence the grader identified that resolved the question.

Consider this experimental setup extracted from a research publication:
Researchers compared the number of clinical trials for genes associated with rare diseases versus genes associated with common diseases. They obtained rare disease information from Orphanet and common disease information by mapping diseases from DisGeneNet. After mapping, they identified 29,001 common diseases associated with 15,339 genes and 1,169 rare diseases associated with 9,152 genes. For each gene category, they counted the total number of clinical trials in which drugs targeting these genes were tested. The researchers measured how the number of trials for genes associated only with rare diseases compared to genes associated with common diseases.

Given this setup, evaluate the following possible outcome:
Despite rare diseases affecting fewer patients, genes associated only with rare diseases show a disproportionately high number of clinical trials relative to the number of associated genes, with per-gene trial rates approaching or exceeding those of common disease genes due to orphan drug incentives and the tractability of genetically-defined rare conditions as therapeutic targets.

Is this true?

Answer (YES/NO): NO